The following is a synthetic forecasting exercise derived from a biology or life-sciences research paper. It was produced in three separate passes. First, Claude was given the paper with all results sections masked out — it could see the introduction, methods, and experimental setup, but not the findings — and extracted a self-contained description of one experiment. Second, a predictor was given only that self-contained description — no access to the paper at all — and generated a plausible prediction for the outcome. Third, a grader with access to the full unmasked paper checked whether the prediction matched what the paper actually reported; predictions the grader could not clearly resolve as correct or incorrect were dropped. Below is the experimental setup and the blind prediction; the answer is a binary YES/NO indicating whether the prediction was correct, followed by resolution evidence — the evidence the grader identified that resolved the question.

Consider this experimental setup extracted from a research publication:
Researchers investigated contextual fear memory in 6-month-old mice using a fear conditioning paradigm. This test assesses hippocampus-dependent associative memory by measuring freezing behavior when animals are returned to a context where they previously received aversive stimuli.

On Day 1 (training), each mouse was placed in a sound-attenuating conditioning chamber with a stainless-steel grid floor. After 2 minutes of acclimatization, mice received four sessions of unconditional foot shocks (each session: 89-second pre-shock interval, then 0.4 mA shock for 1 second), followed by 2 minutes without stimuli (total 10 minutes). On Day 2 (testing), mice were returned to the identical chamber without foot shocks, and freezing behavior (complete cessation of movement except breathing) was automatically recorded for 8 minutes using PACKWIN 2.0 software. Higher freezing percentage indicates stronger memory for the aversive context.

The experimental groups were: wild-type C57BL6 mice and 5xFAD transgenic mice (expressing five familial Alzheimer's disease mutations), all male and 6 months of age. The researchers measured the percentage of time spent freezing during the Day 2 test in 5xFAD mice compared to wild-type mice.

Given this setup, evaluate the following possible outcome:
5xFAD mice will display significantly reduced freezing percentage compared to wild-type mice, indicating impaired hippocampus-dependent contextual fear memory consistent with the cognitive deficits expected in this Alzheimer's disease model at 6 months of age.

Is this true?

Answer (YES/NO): YES